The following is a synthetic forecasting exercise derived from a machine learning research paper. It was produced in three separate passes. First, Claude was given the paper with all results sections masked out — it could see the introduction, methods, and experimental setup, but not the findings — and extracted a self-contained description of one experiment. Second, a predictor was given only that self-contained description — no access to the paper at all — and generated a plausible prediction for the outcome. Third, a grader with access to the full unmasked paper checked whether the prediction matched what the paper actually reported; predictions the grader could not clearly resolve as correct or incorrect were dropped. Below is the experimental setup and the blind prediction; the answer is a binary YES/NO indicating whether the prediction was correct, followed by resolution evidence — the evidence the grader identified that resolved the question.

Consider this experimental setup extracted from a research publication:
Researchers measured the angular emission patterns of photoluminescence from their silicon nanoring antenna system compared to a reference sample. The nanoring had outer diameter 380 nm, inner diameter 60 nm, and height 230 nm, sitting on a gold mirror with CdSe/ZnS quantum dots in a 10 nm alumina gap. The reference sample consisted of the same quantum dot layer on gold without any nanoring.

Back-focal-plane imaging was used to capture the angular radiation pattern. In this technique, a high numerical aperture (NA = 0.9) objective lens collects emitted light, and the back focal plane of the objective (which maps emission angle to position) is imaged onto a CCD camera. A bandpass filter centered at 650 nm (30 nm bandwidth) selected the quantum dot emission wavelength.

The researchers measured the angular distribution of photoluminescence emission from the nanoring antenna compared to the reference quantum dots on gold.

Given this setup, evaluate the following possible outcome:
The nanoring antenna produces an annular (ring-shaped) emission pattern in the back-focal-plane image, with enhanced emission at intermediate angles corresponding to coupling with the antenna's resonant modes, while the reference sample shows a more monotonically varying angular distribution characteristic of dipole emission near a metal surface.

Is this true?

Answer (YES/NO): NO